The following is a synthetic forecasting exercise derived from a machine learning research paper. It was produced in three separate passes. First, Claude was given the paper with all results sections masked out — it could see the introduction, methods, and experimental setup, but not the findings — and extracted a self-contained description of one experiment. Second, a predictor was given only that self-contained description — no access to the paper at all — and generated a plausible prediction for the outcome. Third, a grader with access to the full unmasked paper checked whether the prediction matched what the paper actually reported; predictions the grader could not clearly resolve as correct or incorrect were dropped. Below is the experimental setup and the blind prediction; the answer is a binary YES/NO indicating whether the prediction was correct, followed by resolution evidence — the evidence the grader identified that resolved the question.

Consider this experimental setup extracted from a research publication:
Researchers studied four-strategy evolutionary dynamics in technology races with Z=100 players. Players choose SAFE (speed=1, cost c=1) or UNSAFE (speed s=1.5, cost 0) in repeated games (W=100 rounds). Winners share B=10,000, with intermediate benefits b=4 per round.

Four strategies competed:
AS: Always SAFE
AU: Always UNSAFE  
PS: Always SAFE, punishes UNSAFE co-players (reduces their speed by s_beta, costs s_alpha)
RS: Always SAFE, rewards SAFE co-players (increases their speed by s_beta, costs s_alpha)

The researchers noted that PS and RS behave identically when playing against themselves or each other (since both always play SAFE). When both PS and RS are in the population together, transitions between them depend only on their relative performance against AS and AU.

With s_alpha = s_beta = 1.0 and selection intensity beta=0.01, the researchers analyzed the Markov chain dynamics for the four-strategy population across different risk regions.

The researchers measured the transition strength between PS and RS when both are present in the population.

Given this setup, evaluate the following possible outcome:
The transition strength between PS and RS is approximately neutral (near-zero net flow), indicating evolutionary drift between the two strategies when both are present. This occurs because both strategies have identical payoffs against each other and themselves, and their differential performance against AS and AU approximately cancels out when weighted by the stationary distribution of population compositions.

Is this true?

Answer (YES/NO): NO